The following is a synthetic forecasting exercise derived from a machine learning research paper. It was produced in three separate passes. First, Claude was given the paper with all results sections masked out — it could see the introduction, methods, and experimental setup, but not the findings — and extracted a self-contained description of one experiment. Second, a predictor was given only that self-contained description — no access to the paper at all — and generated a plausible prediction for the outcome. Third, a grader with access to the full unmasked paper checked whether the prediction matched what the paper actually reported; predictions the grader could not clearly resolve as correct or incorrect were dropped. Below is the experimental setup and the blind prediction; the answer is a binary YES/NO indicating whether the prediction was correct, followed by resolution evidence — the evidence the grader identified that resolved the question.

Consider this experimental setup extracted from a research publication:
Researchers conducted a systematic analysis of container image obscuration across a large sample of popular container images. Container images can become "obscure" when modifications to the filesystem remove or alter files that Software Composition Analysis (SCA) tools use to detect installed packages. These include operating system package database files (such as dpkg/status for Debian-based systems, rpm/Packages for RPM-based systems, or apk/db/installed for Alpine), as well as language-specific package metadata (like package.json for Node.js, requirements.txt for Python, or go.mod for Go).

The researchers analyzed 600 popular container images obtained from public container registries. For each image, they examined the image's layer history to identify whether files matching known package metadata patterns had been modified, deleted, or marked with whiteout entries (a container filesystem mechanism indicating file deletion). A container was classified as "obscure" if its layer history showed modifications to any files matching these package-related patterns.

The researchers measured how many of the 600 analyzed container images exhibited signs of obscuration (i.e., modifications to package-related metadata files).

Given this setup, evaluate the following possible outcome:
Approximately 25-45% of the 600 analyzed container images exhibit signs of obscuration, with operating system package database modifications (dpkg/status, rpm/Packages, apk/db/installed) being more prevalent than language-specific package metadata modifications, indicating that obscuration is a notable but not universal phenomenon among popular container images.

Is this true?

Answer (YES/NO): NO